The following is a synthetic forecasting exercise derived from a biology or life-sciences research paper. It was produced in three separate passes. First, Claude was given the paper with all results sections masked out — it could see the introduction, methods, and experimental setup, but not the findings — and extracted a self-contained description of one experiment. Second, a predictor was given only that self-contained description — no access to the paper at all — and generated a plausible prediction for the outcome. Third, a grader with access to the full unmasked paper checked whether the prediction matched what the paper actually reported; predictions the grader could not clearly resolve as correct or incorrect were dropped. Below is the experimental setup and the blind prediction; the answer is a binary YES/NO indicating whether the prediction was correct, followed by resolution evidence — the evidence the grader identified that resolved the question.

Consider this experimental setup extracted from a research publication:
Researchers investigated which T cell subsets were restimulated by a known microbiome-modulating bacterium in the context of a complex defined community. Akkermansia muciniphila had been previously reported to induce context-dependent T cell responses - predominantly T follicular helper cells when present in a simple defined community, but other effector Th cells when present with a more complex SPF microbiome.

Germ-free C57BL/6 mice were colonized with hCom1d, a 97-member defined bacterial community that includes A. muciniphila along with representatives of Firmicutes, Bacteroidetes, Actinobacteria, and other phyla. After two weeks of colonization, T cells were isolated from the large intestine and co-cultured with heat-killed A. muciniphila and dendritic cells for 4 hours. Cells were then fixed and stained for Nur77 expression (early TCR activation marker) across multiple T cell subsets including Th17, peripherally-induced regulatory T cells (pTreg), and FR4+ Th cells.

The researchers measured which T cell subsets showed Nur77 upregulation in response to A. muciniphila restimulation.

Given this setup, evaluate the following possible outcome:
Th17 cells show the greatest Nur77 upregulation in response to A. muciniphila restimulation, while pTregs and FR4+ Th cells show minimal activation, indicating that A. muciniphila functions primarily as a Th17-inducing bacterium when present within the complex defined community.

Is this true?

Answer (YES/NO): NO